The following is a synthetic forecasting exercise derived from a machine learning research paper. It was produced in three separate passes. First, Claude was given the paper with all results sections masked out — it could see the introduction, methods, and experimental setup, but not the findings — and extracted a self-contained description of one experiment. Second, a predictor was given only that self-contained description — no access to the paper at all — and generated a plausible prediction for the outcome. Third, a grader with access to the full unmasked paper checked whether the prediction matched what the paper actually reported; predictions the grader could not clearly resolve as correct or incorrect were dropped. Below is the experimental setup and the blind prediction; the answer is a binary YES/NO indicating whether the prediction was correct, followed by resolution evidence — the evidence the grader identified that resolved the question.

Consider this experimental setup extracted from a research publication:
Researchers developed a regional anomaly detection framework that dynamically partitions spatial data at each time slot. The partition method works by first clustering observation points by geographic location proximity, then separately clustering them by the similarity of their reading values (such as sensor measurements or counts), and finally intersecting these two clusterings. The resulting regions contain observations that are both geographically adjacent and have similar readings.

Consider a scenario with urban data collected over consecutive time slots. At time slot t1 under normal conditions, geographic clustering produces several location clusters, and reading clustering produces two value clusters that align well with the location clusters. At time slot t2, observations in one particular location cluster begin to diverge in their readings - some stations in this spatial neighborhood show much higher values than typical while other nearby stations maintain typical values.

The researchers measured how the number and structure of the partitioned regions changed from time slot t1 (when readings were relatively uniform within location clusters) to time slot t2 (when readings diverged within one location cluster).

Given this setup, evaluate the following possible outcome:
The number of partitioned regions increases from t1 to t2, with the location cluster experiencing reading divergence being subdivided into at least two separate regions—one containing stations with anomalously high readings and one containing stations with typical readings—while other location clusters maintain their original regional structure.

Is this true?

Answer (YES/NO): YES